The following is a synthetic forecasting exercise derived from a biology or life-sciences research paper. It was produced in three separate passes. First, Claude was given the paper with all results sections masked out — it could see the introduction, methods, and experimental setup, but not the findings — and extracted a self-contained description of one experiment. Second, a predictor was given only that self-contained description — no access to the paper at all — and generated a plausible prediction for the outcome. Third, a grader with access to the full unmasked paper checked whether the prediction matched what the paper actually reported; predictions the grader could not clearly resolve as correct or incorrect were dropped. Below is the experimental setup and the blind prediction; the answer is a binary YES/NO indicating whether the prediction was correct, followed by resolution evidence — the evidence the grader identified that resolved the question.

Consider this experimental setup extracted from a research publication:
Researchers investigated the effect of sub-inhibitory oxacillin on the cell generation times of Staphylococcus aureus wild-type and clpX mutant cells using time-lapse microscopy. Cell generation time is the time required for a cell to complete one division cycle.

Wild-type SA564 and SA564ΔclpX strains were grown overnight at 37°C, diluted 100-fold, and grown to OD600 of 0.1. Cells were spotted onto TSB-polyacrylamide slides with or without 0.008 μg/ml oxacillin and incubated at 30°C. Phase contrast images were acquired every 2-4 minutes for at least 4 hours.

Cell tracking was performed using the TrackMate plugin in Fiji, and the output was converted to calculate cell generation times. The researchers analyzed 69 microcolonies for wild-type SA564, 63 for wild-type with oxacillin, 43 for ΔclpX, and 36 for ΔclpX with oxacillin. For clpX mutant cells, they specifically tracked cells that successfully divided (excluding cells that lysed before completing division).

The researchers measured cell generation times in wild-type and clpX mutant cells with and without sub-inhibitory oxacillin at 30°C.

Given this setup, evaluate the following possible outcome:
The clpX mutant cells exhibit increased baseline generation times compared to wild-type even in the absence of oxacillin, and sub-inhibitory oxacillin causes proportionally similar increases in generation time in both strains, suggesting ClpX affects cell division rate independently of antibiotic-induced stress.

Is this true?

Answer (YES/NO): NO